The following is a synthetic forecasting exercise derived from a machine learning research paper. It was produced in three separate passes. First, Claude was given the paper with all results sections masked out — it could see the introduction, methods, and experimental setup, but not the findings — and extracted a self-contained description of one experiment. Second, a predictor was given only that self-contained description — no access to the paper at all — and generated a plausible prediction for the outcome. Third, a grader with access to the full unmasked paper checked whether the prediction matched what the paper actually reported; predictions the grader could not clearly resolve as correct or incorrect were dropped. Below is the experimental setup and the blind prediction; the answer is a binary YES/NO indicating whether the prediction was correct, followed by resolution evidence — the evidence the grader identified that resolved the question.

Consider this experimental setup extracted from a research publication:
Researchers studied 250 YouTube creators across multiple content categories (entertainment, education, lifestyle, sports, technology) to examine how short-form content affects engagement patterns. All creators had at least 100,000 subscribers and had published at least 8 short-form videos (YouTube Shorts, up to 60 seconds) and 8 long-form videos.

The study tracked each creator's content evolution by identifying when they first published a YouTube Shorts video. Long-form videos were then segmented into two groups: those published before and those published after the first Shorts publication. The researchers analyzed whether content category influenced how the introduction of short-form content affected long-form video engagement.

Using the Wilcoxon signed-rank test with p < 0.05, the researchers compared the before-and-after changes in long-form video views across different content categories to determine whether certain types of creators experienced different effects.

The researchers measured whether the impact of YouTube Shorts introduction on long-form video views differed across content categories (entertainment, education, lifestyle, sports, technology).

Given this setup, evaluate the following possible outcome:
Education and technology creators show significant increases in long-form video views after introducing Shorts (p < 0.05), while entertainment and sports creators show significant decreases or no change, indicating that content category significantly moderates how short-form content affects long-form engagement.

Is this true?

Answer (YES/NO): NO